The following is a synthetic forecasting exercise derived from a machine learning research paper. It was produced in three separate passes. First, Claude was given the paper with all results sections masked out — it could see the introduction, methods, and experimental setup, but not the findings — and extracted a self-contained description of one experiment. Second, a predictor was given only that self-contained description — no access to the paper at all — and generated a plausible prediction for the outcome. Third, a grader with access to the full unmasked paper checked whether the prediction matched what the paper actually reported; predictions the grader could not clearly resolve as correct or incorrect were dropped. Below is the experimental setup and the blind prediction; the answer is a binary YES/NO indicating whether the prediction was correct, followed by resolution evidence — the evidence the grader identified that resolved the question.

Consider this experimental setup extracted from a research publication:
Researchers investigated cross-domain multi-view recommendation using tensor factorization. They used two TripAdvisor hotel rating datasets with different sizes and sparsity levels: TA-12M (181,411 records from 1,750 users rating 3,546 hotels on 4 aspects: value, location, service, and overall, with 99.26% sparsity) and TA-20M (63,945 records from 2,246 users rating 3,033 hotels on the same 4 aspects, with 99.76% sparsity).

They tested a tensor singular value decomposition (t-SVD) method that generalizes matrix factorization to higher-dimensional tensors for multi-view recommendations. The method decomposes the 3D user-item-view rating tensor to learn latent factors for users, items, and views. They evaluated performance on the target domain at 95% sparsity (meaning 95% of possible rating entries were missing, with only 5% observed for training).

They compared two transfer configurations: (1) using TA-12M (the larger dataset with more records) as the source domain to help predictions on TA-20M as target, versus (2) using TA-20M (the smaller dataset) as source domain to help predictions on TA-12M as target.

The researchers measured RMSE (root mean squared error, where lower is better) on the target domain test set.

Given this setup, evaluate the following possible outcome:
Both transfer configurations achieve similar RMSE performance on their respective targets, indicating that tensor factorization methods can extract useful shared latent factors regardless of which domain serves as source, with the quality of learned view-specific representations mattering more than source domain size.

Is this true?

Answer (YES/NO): NO